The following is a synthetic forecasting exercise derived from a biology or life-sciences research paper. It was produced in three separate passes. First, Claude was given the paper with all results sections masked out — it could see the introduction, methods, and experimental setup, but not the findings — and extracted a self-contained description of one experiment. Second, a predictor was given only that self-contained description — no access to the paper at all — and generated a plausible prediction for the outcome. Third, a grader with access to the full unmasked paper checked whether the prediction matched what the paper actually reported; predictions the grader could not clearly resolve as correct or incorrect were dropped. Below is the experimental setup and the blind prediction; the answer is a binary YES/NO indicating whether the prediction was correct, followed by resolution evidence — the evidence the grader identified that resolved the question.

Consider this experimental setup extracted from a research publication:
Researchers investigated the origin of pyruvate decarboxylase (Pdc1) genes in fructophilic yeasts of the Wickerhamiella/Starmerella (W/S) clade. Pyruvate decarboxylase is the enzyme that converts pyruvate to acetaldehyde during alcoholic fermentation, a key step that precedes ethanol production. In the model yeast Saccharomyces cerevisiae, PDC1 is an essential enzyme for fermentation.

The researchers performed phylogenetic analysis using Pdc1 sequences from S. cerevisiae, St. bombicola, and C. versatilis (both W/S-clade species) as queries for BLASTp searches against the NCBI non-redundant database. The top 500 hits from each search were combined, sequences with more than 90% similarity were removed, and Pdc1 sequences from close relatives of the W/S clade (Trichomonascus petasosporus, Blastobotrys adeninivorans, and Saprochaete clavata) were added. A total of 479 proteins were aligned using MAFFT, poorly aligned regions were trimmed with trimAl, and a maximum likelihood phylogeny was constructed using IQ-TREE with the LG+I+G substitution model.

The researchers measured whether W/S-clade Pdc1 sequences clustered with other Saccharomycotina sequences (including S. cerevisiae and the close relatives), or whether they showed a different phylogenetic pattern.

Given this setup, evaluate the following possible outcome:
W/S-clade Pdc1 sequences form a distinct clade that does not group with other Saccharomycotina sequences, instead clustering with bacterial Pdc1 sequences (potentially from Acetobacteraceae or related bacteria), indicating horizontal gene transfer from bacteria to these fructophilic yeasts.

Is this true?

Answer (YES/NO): NO